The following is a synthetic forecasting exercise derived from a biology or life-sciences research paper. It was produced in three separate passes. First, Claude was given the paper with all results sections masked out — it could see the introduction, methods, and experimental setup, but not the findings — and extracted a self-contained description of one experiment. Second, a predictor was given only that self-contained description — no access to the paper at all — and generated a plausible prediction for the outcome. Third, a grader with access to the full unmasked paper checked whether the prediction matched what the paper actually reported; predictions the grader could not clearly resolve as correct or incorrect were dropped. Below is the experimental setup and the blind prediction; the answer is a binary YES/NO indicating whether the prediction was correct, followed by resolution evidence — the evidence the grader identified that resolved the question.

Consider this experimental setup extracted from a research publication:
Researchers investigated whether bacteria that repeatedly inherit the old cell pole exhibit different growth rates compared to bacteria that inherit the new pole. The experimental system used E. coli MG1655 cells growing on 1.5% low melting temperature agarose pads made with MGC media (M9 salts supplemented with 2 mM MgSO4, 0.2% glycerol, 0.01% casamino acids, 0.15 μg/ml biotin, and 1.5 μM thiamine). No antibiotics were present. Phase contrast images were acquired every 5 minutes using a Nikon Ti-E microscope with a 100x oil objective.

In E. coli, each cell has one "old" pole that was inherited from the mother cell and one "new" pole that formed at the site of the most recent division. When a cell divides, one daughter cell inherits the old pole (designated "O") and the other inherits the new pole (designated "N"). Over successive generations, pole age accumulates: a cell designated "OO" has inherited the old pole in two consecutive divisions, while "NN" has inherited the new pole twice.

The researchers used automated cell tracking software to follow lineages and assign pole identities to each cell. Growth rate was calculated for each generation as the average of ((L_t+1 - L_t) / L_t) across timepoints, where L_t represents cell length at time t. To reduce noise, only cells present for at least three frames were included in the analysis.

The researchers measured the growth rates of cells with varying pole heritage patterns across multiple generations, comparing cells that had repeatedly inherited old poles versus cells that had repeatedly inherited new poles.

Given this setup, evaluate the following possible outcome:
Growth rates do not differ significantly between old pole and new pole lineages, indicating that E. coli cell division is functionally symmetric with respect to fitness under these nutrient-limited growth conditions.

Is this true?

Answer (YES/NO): NO